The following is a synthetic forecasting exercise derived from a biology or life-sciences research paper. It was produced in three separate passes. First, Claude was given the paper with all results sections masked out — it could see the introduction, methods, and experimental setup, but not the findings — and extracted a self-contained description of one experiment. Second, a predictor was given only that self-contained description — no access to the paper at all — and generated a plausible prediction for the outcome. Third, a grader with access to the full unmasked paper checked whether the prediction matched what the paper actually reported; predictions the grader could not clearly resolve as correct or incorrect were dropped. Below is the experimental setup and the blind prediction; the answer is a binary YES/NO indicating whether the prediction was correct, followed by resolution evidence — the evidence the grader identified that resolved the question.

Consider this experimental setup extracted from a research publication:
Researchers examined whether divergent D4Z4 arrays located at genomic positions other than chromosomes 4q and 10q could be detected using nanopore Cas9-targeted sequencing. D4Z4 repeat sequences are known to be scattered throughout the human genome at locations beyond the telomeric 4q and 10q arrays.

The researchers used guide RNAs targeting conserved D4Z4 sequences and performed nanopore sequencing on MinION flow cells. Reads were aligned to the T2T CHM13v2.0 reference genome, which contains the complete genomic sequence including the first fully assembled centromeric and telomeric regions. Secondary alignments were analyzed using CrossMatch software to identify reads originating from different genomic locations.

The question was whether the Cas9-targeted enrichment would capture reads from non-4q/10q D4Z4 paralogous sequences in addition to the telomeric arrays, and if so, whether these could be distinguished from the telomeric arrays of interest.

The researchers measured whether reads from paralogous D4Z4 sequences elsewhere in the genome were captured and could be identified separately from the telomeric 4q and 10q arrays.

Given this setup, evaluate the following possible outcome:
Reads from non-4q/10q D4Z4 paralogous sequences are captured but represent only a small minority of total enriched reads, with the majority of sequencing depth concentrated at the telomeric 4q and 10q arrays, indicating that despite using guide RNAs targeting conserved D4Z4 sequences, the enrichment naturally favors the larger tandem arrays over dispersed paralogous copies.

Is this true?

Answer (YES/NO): NO